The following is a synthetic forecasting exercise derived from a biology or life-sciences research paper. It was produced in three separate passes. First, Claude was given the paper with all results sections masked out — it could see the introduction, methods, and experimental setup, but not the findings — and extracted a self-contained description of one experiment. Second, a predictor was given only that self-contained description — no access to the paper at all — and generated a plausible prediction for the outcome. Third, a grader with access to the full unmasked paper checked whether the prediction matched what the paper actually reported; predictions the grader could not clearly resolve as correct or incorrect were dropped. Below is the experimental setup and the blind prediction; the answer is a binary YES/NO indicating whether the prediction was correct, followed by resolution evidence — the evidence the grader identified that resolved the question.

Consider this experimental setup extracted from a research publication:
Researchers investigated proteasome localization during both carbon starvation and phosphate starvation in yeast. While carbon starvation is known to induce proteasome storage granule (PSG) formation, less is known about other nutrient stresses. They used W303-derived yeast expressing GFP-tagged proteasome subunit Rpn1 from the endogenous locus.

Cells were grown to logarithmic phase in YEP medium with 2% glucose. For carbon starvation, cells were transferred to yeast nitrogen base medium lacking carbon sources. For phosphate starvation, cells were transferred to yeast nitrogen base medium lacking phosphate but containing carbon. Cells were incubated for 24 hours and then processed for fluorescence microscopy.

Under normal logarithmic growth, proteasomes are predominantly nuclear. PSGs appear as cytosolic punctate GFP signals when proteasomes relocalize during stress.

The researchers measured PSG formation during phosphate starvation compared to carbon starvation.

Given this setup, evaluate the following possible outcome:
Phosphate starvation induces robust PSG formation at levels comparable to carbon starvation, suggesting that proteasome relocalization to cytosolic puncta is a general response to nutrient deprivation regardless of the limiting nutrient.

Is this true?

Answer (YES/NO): NO